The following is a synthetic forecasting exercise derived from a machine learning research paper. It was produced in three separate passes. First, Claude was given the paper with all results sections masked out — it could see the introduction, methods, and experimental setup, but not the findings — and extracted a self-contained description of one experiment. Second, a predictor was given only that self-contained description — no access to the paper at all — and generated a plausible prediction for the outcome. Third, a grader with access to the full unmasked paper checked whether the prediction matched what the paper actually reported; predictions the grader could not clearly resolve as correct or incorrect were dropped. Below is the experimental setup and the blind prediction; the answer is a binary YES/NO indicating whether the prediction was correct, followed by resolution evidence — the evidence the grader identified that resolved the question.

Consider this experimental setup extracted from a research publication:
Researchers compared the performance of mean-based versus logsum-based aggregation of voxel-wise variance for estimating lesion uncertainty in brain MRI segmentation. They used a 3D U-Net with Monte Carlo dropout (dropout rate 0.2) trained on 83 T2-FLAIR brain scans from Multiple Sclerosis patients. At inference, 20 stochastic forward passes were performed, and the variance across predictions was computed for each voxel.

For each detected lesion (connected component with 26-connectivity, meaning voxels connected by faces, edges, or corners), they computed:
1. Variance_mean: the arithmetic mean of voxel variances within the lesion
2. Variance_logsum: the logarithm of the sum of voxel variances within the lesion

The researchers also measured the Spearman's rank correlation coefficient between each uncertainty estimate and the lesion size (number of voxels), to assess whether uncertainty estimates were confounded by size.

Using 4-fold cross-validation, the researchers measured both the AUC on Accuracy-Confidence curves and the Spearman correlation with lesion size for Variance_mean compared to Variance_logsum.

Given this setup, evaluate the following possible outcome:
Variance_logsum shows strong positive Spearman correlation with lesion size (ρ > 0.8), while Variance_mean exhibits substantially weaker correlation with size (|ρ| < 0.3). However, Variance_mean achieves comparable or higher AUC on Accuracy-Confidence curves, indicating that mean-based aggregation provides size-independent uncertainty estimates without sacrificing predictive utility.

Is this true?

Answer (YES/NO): NO